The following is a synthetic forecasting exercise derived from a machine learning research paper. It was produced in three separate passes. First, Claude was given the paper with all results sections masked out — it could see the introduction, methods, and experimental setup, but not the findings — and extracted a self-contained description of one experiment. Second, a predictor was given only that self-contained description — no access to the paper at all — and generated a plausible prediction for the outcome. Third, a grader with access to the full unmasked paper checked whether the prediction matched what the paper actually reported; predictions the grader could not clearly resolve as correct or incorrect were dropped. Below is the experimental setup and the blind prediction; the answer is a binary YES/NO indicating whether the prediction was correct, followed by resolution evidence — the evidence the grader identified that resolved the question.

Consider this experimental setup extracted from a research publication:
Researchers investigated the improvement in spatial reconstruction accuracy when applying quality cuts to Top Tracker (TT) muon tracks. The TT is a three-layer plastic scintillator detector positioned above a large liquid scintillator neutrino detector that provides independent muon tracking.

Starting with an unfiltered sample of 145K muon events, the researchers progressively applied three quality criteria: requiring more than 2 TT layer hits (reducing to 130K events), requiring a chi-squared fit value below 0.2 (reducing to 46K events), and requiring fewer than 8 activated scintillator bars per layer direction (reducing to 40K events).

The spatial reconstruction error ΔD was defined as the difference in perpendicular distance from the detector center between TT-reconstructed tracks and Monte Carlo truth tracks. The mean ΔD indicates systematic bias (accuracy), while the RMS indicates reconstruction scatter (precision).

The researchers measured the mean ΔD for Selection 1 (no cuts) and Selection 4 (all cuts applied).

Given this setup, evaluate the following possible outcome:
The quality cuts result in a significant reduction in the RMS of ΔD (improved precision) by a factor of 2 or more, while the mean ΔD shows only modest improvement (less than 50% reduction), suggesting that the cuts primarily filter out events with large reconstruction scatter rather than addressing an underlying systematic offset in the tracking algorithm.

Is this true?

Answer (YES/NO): NO